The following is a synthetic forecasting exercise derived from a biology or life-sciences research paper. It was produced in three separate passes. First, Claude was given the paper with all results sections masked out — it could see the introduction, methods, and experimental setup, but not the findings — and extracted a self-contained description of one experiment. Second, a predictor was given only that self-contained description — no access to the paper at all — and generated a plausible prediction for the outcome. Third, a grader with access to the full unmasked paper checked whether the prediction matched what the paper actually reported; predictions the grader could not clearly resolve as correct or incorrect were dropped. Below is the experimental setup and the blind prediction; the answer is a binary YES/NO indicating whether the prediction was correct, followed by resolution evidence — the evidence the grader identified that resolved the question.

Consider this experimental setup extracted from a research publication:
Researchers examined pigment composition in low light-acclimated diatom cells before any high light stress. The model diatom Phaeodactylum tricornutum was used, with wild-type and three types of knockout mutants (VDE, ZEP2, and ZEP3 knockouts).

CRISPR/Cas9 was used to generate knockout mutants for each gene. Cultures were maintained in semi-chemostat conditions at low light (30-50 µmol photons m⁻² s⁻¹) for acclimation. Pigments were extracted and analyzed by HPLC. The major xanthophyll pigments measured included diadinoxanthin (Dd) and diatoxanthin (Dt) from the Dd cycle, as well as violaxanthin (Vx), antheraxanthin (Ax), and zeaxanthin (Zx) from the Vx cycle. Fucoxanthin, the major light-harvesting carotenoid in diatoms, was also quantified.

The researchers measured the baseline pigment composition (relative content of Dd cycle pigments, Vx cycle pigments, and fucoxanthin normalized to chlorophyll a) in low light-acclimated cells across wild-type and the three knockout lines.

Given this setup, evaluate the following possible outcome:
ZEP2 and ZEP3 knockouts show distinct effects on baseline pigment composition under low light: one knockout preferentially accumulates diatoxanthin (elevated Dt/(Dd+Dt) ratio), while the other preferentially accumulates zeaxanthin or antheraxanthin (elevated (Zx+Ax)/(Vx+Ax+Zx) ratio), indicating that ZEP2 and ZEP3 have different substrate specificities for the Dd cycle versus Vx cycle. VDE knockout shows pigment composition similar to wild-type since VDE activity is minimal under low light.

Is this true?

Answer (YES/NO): NO